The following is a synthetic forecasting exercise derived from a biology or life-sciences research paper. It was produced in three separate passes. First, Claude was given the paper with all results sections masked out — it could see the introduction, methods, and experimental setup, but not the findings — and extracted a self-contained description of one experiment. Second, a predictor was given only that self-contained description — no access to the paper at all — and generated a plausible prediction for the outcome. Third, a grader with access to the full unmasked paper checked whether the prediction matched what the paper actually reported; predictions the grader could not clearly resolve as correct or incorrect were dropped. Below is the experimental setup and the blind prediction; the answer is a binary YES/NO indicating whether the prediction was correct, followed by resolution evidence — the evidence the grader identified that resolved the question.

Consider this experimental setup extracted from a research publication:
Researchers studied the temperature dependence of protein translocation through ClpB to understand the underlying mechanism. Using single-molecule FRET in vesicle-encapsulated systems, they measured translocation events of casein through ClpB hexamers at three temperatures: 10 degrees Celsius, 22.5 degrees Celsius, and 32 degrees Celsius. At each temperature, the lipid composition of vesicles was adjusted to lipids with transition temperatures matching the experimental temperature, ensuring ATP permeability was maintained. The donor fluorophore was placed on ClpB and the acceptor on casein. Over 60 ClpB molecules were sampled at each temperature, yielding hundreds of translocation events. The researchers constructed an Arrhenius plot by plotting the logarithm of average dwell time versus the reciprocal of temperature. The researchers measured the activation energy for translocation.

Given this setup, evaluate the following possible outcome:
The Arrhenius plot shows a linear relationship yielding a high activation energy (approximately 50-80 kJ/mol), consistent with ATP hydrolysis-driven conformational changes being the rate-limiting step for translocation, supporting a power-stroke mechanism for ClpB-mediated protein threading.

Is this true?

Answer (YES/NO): NO